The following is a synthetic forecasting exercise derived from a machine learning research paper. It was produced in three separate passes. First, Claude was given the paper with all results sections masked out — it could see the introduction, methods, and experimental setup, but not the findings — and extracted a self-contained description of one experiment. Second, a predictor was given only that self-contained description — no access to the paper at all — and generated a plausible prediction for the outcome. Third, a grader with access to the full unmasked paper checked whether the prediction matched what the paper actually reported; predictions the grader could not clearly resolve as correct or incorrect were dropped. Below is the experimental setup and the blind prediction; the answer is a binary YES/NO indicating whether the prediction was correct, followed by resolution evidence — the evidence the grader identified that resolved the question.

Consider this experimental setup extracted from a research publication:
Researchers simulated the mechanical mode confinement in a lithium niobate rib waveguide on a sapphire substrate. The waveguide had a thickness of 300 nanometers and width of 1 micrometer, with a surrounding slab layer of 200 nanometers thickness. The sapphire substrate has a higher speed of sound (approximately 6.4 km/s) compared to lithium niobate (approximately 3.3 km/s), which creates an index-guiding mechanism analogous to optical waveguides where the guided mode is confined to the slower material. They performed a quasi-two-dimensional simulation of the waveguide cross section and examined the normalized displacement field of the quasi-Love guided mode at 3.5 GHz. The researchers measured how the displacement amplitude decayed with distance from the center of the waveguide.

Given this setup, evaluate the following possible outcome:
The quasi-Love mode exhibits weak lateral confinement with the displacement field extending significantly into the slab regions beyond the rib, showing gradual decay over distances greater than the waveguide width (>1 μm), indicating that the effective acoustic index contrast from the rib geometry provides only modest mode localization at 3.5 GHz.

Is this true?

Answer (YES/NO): NO